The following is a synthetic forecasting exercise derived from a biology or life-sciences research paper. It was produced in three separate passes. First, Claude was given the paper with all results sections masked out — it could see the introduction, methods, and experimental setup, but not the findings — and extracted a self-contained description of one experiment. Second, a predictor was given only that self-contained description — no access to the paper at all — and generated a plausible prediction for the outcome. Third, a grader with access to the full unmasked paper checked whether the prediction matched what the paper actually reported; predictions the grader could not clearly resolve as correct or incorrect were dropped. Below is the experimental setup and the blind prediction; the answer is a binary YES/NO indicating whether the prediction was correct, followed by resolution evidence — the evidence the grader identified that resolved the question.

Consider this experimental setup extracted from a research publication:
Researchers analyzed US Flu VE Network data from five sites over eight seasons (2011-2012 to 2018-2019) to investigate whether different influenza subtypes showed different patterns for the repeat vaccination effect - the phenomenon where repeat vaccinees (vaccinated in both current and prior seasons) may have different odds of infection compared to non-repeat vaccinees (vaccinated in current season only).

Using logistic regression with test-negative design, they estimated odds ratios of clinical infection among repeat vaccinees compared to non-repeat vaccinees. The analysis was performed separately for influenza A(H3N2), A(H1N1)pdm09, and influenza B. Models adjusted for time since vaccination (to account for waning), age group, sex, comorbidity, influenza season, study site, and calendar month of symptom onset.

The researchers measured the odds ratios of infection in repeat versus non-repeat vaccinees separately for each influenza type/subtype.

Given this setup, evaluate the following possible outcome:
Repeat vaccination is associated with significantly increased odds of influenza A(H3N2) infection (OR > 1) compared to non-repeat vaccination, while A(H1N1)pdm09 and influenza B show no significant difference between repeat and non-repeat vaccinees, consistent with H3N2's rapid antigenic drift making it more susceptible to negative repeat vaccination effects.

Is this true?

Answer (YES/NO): YES